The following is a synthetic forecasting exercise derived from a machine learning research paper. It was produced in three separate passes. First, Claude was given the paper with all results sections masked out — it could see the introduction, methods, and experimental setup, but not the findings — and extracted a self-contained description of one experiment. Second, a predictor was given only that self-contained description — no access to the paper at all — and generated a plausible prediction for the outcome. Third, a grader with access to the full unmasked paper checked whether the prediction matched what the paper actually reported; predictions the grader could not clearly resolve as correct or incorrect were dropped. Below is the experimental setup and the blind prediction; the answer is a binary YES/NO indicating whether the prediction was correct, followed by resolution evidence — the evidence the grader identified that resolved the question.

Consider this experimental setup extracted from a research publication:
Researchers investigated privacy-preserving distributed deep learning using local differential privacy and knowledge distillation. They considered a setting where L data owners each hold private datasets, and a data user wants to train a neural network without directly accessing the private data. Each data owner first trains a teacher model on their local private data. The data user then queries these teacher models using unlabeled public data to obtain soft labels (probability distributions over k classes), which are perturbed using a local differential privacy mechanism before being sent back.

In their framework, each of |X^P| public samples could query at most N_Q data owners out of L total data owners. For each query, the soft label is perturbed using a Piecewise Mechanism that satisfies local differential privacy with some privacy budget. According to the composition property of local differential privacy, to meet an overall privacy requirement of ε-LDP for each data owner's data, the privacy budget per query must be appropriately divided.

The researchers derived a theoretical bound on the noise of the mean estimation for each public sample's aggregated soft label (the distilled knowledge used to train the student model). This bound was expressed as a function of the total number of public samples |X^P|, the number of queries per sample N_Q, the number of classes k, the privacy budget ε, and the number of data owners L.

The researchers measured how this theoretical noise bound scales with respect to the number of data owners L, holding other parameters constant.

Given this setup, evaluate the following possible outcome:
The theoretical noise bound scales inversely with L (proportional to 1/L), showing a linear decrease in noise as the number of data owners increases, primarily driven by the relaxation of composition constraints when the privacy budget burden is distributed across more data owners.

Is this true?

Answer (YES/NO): YES